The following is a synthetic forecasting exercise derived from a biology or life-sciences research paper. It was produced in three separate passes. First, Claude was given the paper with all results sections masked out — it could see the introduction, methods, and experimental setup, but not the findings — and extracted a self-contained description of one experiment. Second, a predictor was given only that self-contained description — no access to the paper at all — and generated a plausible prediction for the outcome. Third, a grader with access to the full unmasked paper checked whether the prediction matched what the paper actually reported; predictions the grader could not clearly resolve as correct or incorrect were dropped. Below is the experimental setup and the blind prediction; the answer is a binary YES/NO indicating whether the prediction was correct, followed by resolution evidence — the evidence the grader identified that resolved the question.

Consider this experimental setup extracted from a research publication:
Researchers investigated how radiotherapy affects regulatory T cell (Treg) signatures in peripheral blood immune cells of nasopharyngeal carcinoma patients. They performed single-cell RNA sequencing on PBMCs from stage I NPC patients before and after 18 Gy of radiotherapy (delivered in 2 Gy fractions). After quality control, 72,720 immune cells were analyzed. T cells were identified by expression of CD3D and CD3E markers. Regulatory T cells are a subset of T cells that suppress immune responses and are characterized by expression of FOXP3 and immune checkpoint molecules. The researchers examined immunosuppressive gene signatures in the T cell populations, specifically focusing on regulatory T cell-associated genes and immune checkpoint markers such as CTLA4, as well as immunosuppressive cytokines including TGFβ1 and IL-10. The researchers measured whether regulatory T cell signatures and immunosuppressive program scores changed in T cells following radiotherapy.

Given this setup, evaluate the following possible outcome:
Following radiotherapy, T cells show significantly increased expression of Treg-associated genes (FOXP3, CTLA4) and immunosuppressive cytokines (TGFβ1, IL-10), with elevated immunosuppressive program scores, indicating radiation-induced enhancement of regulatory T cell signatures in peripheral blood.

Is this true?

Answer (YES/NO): YES